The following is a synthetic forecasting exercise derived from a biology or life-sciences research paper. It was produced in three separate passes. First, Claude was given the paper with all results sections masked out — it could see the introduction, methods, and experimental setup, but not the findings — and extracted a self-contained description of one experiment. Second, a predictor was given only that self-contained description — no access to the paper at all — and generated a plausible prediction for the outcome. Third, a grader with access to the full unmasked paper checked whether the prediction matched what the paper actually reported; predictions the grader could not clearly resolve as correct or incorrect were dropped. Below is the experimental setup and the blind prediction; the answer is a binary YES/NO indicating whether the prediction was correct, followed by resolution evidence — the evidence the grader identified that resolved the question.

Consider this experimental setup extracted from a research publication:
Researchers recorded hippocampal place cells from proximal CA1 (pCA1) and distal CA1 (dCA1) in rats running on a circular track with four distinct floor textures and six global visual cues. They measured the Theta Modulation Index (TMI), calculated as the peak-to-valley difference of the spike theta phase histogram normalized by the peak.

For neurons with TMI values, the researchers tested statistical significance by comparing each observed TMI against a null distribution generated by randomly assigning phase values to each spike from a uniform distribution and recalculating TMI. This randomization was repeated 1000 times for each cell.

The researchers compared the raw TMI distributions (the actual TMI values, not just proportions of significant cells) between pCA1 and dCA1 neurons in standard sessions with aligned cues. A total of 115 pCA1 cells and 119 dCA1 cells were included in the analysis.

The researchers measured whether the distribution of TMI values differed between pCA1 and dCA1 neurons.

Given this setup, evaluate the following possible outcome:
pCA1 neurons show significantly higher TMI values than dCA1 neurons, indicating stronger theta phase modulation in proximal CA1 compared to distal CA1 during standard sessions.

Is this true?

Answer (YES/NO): YES